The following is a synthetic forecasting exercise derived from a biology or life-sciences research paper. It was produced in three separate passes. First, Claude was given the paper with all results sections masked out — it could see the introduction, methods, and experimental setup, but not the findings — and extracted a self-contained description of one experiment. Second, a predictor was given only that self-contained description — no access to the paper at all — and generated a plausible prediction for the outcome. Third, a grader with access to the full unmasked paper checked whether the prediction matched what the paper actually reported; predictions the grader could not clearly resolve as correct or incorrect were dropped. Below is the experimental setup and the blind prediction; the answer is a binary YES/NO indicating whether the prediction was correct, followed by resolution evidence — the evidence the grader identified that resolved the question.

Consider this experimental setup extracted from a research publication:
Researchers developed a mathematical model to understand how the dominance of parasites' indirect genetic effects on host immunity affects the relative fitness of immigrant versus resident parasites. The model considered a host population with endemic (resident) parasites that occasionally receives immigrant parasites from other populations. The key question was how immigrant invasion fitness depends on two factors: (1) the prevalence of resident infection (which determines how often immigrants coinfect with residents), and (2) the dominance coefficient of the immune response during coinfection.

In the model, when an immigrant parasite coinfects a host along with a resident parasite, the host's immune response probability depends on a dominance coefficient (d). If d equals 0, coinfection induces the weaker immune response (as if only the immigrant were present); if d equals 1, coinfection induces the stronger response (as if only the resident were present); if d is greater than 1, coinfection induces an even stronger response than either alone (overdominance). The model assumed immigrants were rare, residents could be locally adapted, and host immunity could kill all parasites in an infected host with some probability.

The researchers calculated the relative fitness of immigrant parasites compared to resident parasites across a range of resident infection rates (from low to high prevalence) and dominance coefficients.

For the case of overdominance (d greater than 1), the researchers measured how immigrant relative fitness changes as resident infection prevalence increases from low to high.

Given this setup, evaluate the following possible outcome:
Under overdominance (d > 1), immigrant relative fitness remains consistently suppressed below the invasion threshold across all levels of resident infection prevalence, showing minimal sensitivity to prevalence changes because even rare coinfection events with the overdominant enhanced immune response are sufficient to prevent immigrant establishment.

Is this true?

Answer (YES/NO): NO